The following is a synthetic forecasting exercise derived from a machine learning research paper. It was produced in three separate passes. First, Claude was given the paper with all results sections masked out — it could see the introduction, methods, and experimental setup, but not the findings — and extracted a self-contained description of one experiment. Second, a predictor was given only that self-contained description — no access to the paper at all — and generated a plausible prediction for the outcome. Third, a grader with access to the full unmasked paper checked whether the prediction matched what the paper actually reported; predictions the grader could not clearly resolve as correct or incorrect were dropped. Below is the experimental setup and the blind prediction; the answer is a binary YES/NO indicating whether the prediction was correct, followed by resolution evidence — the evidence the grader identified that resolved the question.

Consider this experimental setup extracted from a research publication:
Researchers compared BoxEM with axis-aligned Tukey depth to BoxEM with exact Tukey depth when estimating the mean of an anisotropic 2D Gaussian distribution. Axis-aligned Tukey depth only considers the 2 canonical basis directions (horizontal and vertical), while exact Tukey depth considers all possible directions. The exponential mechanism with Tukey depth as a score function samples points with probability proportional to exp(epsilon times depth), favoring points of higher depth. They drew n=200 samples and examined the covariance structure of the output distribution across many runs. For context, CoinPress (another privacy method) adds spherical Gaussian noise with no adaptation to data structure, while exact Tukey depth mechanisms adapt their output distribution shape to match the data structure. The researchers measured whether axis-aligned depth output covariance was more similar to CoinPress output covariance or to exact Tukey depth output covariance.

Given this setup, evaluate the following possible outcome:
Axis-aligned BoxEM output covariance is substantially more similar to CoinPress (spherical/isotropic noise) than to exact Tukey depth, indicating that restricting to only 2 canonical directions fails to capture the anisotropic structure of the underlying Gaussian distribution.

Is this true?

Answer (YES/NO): NO